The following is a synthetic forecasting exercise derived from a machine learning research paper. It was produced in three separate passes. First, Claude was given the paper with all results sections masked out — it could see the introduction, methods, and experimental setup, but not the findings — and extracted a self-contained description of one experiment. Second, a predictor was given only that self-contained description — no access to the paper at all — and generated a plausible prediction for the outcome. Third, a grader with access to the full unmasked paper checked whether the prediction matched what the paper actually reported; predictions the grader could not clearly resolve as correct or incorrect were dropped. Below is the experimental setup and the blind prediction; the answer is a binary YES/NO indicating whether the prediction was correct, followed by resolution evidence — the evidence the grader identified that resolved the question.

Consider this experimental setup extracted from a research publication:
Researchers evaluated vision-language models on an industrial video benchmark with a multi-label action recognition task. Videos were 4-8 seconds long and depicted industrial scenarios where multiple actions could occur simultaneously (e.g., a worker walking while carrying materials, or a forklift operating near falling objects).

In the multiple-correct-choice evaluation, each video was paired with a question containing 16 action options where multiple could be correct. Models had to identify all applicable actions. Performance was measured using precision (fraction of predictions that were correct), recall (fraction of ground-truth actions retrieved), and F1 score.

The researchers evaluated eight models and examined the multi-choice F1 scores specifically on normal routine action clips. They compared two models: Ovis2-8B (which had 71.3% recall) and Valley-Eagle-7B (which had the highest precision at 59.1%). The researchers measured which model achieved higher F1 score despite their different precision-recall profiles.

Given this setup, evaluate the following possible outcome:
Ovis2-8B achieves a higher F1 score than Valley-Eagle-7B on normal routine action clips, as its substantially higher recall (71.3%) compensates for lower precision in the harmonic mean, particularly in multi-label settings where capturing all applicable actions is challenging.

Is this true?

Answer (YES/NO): YES